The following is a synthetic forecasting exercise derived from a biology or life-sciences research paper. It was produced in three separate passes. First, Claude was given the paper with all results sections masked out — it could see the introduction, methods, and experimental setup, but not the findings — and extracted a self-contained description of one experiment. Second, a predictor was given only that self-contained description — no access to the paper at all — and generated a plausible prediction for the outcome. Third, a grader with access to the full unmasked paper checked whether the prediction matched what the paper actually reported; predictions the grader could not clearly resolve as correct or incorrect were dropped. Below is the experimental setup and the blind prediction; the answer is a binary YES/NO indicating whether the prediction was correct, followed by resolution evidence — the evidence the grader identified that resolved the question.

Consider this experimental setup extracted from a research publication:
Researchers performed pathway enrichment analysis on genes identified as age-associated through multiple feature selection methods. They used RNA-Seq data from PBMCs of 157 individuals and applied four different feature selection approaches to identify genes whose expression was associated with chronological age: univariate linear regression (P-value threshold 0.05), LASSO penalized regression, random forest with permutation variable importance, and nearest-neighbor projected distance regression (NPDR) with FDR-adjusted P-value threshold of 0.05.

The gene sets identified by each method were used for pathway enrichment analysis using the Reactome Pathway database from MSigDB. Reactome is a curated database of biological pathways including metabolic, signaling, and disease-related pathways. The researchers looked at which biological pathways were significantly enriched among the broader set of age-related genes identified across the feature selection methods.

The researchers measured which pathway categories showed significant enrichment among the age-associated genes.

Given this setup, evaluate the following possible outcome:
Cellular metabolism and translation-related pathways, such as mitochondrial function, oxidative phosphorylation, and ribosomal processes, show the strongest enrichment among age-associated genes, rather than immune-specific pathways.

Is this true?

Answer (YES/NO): NO